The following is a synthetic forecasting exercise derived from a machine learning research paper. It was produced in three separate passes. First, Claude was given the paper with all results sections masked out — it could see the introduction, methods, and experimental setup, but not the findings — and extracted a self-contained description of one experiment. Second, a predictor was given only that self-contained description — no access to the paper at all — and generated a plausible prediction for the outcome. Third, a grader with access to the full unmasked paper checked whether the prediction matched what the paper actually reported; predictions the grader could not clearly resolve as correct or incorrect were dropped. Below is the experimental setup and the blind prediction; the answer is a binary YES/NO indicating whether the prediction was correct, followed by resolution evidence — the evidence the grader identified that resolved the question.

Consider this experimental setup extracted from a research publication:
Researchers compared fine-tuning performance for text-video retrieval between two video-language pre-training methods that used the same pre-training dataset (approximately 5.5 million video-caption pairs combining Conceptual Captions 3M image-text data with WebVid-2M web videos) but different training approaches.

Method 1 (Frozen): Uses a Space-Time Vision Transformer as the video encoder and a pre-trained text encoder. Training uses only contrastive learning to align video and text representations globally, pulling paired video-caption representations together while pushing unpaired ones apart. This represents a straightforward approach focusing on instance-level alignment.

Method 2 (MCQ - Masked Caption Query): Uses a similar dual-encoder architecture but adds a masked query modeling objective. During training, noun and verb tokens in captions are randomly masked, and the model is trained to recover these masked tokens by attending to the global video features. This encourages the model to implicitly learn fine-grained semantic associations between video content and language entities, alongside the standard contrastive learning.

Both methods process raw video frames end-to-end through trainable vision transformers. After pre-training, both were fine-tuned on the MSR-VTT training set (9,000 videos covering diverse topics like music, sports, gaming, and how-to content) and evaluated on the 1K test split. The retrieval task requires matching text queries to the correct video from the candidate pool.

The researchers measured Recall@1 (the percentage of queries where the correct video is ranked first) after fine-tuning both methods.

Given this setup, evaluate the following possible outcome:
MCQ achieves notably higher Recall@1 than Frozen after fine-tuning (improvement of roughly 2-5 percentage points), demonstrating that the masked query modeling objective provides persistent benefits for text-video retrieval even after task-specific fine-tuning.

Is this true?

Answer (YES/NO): NO